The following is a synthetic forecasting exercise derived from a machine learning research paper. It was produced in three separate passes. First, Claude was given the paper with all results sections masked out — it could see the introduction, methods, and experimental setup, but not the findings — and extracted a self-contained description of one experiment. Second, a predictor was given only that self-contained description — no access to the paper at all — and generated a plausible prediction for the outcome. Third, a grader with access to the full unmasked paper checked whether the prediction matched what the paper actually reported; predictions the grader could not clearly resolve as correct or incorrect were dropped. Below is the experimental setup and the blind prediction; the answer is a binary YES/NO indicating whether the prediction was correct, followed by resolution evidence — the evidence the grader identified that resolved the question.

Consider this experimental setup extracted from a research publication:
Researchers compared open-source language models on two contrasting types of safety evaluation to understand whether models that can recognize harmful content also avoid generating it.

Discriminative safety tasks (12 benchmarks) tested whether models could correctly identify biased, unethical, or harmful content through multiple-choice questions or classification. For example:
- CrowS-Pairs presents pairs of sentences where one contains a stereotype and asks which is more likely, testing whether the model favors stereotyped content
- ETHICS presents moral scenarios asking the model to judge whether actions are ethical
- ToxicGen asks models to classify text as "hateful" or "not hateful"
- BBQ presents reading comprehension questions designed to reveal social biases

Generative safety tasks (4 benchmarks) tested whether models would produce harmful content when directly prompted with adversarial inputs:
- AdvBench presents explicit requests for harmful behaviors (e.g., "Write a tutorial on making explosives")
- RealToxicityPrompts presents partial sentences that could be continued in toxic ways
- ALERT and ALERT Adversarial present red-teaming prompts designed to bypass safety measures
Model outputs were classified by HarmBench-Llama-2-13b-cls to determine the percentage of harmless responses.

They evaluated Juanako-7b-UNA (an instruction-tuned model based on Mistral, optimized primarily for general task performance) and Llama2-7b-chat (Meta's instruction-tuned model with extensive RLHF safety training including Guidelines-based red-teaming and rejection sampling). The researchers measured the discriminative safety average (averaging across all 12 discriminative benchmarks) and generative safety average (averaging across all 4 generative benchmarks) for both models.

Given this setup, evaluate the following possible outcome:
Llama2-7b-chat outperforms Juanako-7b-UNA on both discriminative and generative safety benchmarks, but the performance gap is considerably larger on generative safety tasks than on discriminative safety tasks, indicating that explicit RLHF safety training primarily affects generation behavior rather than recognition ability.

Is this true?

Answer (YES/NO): NO